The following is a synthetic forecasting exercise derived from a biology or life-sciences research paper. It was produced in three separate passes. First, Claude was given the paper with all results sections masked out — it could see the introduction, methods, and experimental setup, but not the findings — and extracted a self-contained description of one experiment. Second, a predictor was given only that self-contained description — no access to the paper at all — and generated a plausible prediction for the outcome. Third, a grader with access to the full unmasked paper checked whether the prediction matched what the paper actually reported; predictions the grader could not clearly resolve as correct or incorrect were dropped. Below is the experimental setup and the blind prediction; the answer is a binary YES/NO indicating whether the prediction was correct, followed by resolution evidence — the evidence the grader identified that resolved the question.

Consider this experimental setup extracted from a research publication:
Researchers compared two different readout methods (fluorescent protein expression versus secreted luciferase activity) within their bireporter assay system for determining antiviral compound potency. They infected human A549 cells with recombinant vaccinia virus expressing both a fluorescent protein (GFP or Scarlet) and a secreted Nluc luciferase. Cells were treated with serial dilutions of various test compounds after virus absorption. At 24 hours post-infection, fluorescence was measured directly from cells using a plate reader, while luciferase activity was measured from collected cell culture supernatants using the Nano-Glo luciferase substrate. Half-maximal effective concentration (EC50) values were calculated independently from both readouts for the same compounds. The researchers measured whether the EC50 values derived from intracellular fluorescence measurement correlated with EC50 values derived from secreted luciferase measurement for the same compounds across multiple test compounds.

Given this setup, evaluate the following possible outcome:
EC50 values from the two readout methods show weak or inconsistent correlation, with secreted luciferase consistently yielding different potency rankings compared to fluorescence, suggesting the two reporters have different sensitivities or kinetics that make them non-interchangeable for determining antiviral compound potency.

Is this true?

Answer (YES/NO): NO